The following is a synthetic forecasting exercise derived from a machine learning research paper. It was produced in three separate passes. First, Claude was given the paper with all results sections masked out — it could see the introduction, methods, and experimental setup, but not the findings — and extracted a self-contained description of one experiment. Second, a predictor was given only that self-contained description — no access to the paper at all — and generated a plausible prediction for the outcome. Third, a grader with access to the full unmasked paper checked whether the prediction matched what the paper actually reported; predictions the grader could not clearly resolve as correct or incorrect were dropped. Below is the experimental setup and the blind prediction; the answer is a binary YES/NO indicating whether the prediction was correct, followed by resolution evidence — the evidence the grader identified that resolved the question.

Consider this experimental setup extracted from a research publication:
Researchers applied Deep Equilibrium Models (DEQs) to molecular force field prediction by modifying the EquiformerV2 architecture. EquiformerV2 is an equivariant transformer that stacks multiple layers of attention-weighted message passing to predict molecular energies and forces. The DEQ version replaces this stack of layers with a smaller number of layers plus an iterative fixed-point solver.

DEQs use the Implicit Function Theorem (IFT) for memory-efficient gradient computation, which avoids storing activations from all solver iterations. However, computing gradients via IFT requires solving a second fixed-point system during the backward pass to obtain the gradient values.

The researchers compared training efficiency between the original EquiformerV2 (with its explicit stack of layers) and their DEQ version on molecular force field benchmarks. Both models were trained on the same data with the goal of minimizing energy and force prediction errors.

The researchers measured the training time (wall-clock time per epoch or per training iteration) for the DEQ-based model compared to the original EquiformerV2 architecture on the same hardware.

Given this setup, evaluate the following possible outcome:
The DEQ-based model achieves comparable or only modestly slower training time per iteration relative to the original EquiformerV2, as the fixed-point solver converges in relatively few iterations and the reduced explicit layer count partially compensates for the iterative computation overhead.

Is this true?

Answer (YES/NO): NO